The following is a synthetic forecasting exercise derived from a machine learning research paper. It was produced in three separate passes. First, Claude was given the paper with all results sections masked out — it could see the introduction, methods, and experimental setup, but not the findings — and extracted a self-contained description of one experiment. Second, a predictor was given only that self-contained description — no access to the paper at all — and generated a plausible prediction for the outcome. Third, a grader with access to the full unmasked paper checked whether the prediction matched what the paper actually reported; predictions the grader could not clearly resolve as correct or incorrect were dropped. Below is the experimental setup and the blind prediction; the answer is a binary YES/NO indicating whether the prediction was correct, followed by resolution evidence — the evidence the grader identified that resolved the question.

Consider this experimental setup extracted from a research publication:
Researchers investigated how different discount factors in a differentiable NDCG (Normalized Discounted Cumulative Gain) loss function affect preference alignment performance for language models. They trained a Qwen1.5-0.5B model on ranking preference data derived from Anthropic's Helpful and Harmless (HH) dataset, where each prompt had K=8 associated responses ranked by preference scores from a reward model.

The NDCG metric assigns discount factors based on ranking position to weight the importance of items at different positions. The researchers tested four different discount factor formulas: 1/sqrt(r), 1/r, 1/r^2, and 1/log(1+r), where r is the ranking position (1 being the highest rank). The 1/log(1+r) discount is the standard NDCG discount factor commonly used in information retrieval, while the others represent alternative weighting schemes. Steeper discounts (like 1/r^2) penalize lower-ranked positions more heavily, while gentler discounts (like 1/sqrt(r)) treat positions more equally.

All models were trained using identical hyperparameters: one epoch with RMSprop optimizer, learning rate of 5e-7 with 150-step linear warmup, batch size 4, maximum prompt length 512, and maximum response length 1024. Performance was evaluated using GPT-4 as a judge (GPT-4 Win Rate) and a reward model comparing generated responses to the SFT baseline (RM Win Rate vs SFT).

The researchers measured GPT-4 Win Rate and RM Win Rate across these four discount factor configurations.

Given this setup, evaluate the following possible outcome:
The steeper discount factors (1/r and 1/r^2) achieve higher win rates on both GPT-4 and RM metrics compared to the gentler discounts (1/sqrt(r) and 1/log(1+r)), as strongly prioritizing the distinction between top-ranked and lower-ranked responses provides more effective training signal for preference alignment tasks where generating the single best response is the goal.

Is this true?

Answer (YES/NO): NO